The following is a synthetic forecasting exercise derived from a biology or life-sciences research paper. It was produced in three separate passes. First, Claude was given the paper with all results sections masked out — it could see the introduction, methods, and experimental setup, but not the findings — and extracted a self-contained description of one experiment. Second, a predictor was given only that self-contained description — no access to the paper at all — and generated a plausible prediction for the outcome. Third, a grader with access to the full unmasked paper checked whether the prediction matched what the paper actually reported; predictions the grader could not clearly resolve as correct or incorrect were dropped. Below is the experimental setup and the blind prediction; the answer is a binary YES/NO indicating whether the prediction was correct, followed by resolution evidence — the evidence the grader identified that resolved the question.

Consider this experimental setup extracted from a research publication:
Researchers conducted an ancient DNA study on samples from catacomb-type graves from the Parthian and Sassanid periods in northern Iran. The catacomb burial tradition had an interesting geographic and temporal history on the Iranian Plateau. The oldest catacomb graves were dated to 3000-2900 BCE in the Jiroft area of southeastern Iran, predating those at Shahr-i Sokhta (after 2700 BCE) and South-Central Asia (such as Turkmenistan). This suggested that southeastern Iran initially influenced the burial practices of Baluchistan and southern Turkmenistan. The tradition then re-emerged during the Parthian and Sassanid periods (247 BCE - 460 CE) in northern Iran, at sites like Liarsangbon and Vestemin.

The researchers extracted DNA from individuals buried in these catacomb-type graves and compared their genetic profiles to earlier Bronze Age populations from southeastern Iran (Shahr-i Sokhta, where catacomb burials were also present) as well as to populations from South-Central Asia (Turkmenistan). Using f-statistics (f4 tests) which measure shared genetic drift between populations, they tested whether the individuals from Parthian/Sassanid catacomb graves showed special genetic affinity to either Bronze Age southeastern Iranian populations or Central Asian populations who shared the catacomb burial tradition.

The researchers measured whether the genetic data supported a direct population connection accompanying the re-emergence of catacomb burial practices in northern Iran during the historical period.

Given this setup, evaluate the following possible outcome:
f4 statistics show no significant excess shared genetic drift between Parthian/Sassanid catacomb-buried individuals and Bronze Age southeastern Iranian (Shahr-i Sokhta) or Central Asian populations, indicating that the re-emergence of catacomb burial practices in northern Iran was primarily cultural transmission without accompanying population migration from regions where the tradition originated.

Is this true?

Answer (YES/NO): NO